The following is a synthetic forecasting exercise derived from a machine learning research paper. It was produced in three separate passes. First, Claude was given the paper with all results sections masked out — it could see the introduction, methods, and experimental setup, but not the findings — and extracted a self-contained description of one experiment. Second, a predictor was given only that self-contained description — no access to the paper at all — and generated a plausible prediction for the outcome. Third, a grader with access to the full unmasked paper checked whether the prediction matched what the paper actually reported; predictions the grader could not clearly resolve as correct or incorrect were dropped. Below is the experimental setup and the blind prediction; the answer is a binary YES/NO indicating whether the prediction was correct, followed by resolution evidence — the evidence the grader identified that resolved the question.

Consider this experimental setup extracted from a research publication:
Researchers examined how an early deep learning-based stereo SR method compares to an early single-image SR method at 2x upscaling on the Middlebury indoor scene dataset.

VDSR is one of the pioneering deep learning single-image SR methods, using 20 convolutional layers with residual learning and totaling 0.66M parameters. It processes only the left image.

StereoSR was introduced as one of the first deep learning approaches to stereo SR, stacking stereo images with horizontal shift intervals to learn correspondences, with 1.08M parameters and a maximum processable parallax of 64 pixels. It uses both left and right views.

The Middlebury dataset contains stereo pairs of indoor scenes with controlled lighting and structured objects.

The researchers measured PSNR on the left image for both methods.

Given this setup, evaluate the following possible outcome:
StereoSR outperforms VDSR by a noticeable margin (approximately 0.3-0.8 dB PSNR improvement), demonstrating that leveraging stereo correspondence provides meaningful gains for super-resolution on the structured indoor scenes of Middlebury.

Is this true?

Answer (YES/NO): YES